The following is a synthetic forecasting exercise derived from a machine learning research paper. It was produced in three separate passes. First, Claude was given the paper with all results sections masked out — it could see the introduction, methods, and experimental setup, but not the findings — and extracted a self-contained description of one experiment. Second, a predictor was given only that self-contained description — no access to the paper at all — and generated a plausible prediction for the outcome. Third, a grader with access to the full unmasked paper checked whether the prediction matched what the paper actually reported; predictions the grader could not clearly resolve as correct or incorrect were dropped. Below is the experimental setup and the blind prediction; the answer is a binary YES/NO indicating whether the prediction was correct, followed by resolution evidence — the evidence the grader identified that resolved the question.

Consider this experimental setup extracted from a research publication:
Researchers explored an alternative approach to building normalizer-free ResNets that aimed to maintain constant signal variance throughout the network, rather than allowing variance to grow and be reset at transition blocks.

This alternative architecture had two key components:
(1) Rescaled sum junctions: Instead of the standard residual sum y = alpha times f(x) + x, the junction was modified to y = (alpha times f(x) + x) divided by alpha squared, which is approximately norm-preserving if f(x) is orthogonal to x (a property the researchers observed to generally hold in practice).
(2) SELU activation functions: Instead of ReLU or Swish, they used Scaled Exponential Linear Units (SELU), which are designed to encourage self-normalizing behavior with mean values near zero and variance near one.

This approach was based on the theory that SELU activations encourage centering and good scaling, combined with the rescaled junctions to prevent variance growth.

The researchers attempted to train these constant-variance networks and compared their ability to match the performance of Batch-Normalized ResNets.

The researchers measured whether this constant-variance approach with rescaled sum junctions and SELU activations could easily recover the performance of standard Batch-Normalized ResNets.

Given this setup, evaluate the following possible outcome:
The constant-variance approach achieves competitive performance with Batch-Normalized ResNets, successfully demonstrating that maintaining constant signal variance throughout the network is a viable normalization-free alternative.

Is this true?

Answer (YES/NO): NO